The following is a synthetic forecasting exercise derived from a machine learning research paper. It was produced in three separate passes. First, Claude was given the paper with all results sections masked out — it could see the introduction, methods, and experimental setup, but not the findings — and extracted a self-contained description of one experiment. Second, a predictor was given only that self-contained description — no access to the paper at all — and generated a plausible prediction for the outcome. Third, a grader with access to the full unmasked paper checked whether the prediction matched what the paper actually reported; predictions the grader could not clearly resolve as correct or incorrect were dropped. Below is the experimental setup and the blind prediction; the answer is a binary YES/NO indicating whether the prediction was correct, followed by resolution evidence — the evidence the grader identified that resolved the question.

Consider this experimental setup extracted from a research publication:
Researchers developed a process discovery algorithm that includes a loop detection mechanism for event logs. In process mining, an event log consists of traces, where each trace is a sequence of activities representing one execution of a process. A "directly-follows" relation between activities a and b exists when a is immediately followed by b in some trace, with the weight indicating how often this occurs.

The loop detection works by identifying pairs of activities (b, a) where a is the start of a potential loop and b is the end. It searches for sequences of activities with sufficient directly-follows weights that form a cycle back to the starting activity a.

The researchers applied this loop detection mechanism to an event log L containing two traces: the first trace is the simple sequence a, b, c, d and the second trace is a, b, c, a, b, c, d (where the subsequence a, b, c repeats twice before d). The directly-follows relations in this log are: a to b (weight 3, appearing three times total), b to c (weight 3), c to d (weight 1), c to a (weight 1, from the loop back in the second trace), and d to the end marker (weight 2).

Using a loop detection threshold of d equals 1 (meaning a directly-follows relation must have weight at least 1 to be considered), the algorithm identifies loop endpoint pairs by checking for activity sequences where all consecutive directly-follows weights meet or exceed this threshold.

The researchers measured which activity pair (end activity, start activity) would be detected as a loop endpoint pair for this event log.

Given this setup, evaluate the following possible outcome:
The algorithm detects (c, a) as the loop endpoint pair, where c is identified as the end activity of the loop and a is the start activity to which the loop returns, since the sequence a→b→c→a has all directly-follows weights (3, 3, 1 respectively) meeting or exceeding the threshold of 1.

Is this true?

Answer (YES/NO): YES